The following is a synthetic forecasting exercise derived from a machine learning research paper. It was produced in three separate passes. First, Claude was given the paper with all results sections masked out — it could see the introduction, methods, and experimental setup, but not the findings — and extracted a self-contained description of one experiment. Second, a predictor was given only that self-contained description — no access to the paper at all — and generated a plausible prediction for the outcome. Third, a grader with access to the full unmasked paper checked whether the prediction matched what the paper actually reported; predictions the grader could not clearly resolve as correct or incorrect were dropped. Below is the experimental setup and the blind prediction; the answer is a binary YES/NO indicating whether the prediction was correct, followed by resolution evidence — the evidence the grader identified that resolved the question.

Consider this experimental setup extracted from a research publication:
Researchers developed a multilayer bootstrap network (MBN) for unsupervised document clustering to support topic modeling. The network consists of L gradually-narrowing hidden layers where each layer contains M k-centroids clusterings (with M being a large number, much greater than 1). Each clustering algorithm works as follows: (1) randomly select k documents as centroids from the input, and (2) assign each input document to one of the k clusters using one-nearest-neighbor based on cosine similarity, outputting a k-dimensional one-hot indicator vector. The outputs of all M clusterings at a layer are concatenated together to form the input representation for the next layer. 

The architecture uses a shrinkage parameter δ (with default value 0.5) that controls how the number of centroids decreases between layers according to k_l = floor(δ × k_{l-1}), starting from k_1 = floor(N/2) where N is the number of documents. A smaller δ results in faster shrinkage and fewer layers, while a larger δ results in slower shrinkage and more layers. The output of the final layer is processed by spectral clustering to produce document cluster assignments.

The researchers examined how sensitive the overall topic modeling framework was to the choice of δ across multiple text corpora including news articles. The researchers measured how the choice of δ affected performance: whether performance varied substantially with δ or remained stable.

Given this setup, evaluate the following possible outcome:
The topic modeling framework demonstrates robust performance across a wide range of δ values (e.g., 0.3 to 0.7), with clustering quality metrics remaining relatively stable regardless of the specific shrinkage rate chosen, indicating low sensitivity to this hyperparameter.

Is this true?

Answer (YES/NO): NO